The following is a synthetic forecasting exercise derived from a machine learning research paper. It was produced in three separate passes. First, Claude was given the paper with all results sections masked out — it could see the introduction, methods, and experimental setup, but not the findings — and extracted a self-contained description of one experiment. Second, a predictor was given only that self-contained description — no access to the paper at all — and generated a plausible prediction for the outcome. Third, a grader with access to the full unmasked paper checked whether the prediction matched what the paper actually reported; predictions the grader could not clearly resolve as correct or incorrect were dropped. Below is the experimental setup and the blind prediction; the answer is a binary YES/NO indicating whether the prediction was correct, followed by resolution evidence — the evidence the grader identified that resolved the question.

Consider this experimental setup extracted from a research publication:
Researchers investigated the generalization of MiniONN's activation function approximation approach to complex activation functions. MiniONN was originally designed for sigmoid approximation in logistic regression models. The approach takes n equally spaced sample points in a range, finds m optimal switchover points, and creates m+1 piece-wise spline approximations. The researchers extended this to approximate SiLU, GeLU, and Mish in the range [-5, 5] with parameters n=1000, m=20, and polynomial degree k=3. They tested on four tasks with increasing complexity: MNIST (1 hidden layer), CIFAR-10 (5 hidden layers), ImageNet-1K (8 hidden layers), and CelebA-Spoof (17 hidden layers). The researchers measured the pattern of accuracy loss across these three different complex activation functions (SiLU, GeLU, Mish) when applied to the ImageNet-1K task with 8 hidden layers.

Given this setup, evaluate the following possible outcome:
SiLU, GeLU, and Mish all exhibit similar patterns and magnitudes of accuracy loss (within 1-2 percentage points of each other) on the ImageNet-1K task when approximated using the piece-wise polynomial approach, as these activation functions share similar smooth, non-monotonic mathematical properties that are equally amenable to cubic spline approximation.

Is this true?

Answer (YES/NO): NO